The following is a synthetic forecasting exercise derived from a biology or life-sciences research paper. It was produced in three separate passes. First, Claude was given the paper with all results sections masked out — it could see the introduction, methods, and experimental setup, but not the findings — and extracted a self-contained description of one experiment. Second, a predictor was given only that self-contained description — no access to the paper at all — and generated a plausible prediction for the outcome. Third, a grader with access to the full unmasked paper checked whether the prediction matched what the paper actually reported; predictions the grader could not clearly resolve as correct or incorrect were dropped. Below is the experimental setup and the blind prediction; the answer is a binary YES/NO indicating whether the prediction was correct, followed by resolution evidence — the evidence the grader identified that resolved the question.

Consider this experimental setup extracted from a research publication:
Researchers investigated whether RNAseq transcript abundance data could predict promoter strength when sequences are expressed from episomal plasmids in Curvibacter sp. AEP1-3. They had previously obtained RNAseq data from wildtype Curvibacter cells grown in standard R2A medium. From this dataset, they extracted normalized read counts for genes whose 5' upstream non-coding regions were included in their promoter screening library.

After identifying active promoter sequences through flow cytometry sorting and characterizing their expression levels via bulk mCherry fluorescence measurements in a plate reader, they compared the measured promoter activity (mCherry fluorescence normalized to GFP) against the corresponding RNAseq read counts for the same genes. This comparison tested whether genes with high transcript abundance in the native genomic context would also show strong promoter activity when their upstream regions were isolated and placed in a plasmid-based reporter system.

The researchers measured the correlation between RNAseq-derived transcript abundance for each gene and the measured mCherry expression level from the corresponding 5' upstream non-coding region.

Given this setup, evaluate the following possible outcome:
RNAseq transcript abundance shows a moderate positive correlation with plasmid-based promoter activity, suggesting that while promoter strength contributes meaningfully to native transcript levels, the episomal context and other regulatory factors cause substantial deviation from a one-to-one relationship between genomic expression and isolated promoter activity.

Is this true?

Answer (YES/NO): NO